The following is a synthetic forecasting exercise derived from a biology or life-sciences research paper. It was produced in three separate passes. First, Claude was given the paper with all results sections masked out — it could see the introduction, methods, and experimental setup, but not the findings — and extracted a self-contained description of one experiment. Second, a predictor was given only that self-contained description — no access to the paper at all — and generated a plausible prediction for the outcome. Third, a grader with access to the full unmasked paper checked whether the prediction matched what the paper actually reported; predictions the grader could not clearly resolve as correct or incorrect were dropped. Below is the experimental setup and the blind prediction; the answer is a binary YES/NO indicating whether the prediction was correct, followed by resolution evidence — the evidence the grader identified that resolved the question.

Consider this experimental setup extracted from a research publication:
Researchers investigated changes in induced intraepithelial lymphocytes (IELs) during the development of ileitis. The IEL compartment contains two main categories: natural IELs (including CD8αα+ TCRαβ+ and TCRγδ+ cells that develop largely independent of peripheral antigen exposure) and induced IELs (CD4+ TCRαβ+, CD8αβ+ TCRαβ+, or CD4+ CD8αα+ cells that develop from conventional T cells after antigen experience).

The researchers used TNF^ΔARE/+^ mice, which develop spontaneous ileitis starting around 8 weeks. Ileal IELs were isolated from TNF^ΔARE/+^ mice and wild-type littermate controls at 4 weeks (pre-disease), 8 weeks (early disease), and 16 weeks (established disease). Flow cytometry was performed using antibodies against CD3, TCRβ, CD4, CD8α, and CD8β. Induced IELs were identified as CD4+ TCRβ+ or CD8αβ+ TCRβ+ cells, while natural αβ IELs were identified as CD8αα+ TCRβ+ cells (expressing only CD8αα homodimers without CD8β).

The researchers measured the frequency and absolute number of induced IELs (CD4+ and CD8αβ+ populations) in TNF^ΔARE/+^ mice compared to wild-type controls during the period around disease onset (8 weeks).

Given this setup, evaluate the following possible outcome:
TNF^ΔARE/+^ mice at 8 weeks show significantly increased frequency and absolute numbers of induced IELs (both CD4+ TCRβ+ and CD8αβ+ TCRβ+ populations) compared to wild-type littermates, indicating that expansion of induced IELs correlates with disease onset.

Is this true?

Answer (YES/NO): NO